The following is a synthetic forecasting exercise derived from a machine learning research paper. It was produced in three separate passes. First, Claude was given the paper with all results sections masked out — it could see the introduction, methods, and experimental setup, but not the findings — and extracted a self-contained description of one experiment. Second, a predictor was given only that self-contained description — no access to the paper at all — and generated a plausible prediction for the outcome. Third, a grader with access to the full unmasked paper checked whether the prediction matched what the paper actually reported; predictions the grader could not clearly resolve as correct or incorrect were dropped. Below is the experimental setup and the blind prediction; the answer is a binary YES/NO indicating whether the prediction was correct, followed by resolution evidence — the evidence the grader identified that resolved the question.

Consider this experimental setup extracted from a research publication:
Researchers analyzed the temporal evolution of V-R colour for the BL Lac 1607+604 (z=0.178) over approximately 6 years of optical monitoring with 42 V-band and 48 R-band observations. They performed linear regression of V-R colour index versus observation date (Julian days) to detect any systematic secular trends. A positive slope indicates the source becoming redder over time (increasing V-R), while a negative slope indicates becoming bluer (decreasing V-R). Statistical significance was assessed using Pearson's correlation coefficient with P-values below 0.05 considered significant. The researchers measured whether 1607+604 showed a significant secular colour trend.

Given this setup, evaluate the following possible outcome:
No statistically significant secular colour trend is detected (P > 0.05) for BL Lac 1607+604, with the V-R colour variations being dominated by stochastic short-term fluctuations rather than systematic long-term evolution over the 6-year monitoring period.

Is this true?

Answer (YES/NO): NO